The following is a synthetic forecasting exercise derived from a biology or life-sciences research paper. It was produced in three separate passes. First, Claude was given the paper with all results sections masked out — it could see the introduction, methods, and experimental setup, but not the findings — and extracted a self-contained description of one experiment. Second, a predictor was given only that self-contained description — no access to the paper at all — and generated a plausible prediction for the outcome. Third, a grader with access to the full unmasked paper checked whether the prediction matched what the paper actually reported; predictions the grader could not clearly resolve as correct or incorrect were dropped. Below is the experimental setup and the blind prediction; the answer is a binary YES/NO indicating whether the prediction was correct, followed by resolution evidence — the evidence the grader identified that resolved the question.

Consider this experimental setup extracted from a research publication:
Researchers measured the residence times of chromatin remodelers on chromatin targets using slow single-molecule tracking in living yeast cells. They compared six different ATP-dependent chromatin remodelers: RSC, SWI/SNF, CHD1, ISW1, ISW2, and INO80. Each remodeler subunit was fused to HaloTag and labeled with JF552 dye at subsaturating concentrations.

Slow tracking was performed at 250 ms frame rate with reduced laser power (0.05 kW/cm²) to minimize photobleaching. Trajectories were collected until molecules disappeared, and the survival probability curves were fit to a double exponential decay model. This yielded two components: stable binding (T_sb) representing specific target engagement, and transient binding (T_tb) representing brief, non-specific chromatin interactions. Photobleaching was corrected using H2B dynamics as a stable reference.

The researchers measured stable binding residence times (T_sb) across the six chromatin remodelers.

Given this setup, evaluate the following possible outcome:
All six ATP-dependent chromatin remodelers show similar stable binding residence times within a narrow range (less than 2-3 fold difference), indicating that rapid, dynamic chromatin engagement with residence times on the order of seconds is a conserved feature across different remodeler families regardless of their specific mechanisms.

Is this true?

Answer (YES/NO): YES